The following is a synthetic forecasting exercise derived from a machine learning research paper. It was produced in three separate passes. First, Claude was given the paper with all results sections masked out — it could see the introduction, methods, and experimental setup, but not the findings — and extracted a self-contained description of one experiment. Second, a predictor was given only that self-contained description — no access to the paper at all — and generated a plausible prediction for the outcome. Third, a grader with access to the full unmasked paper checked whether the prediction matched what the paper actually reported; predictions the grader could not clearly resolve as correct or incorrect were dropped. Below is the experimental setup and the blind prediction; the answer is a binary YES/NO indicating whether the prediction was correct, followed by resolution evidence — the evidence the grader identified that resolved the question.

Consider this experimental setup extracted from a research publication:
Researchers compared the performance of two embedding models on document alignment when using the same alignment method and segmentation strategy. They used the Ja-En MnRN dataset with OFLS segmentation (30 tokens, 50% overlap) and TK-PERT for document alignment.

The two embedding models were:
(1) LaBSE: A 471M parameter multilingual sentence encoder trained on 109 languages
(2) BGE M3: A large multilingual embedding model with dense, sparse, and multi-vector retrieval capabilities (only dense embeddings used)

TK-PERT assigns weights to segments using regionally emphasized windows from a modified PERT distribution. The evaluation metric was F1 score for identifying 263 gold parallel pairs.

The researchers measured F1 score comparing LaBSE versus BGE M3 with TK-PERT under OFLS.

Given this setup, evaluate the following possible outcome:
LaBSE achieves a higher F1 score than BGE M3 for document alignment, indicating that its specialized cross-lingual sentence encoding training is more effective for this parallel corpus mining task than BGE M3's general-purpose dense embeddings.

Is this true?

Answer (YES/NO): YES